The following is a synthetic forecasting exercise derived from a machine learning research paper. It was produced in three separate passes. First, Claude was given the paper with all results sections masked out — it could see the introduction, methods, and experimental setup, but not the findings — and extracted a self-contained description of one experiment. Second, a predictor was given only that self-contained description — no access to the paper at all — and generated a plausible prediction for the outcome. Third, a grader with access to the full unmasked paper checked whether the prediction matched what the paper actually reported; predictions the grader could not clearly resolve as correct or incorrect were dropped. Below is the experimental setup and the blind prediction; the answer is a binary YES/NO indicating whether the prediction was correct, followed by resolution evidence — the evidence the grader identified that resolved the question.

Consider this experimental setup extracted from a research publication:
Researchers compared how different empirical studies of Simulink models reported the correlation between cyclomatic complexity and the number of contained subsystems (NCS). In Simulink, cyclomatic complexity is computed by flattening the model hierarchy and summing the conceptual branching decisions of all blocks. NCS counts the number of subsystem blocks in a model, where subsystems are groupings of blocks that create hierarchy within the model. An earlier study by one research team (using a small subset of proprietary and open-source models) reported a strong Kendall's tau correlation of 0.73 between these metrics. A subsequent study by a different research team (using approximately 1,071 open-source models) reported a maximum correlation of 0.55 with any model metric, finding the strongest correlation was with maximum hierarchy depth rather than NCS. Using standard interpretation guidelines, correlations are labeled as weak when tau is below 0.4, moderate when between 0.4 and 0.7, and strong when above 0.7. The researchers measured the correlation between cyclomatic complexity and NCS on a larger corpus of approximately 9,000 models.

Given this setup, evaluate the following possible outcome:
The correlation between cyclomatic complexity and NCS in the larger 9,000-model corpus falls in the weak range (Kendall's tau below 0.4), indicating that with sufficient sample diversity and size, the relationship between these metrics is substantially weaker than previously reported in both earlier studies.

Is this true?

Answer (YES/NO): YES